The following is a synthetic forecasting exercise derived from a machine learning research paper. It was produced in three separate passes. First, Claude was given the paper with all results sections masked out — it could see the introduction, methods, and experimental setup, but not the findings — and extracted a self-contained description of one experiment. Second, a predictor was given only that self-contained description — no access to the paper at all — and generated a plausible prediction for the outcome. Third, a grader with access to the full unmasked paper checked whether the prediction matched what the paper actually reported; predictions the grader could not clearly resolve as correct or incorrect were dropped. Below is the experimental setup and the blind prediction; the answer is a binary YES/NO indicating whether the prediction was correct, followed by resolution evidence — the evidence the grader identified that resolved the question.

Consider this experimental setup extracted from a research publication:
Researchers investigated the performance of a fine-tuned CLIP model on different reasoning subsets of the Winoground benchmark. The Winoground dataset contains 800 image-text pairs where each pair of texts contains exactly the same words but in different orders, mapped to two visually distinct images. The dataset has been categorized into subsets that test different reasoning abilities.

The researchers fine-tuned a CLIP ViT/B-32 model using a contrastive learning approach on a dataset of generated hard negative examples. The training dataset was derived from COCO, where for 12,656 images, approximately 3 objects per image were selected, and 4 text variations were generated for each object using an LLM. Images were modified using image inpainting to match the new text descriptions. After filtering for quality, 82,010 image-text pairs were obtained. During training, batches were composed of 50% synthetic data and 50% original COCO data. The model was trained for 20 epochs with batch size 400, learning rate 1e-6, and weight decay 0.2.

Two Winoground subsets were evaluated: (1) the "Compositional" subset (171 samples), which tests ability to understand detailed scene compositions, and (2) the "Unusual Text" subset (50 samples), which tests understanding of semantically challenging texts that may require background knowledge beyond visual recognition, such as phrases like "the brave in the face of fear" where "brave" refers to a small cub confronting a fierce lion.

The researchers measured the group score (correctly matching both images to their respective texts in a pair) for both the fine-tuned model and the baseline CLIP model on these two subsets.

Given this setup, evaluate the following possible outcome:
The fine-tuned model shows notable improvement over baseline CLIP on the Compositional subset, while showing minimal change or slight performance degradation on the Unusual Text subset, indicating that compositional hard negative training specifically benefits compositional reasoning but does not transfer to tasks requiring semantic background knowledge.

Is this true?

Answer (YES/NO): YES